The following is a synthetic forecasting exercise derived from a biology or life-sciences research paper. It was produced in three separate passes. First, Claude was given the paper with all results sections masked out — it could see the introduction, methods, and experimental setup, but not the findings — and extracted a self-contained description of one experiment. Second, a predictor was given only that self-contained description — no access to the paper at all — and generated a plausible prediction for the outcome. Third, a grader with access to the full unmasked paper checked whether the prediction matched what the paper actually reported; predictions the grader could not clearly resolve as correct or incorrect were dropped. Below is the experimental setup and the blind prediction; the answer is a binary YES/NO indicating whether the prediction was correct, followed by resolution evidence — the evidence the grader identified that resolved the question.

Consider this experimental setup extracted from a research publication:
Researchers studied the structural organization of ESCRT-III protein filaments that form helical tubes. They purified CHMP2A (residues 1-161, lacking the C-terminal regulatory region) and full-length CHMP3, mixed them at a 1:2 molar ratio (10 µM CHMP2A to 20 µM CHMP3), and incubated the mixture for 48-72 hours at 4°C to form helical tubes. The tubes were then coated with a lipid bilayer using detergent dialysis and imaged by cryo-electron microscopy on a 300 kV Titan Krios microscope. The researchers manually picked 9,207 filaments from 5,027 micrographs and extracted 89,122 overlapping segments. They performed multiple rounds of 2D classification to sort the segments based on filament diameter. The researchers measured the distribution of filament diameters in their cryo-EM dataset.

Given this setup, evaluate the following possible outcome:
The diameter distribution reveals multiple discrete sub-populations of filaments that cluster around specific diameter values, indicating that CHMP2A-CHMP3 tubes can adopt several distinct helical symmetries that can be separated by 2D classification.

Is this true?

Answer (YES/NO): YES